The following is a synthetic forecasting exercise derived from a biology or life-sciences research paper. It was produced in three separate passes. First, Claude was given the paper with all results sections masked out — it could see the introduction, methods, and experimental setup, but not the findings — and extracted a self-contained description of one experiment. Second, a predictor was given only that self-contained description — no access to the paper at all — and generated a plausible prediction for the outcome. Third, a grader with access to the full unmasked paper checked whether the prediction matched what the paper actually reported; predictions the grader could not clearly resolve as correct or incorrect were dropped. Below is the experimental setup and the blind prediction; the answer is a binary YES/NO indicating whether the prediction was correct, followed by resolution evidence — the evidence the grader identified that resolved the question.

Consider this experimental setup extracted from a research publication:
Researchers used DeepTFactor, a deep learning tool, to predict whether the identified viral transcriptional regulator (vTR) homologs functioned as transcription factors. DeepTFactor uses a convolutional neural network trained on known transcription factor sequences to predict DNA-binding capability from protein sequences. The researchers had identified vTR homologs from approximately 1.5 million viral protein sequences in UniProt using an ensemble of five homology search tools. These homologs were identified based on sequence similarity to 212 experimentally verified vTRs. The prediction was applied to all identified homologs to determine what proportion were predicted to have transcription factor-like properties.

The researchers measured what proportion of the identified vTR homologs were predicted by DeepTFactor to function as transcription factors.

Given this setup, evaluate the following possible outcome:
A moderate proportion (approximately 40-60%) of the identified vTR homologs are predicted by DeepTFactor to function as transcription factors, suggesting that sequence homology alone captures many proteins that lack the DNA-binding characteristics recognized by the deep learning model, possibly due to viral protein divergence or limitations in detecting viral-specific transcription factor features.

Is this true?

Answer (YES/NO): YES